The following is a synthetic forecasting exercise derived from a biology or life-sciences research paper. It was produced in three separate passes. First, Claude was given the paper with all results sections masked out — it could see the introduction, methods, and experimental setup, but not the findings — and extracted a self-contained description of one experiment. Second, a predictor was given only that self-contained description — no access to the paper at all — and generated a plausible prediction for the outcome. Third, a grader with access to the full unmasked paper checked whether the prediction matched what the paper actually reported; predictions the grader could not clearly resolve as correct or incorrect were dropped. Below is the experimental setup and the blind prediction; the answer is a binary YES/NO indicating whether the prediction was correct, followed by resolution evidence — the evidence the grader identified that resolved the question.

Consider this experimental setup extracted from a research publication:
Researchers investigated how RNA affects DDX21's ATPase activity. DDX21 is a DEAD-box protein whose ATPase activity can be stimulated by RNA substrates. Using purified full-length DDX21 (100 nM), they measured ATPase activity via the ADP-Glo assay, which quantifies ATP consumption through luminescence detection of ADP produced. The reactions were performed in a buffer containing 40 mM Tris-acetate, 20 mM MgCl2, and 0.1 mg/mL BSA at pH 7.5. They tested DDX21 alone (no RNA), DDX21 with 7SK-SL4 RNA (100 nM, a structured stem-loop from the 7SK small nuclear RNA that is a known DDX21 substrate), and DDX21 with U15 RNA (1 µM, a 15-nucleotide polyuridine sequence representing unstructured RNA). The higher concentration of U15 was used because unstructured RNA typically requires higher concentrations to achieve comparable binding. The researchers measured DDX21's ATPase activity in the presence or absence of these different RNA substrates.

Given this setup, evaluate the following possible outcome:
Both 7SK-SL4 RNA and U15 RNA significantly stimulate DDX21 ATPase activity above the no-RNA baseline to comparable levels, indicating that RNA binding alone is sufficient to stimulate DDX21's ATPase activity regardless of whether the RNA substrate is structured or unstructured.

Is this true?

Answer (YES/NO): NO